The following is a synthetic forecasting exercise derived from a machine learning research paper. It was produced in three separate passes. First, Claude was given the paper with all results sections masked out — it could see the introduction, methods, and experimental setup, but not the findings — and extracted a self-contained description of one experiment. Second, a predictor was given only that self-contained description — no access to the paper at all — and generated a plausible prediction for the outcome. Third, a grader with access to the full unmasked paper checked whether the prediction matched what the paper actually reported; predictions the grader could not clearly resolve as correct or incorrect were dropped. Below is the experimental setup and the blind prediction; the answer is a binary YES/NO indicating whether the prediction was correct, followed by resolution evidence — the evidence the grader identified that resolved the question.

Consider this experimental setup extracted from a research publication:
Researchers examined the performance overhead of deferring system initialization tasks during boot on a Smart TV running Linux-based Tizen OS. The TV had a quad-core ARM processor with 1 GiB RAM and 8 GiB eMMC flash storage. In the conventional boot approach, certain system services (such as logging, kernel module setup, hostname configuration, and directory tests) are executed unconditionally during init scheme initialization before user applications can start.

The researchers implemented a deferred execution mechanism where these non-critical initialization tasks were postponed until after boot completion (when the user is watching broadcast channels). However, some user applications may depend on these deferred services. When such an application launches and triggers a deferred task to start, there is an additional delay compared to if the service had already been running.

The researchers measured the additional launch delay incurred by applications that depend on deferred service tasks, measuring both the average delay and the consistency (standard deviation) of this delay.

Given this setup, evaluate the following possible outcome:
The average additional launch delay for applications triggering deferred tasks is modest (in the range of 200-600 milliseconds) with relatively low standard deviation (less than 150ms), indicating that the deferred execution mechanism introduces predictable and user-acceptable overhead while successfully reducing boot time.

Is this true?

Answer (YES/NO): NO